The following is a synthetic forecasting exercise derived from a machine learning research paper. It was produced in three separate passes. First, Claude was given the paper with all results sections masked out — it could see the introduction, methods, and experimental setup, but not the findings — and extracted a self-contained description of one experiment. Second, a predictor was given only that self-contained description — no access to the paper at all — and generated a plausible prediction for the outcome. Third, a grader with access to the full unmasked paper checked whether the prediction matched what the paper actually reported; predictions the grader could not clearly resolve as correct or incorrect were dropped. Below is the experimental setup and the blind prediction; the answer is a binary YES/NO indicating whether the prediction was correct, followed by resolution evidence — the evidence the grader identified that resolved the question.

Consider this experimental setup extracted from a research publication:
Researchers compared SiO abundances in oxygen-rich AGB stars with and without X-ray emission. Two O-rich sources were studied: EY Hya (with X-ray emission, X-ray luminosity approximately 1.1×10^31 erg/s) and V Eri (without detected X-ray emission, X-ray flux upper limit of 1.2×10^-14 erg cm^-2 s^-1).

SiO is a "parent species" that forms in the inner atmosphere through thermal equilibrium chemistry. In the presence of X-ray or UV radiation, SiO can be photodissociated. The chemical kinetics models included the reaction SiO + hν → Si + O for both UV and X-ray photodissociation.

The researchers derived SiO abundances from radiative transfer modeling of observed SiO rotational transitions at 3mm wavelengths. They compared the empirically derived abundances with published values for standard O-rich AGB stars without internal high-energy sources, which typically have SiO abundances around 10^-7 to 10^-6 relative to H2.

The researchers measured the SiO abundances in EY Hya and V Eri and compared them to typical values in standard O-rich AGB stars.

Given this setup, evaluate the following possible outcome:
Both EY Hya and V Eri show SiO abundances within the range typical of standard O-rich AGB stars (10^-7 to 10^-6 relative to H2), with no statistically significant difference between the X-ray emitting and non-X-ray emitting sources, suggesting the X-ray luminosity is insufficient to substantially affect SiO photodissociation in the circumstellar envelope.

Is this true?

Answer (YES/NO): NO